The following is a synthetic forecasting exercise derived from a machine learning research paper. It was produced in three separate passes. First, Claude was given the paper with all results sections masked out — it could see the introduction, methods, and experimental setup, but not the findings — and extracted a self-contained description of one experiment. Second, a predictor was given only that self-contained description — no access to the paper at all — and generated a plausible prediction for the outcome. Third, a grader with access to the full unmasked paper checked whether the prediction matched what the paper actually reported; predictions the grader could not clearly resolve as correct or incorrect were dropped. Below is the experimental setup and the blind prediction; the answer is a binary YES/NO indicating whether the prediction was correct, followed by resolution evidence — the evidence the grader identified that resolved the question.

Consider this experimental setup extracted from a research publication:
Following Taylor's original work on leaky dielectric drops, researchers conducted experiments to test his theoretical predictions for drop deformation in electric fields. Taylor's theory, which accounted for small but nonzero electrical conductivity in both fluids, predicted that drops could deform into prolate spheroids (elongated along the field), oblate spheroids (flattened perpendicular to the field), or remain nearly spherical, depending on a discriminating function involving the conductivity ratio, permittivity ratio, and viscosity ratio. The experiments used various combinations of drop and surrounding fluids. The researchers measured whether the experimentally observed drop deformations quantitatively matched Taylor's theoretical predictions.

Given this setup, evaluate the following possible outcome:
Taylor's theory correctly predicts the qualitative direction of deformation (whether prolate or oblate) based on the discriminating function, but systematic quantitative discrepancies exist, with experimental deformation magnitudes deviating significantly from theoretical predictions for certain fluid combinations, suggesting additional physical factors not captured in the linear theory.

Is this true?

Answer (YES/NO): YES